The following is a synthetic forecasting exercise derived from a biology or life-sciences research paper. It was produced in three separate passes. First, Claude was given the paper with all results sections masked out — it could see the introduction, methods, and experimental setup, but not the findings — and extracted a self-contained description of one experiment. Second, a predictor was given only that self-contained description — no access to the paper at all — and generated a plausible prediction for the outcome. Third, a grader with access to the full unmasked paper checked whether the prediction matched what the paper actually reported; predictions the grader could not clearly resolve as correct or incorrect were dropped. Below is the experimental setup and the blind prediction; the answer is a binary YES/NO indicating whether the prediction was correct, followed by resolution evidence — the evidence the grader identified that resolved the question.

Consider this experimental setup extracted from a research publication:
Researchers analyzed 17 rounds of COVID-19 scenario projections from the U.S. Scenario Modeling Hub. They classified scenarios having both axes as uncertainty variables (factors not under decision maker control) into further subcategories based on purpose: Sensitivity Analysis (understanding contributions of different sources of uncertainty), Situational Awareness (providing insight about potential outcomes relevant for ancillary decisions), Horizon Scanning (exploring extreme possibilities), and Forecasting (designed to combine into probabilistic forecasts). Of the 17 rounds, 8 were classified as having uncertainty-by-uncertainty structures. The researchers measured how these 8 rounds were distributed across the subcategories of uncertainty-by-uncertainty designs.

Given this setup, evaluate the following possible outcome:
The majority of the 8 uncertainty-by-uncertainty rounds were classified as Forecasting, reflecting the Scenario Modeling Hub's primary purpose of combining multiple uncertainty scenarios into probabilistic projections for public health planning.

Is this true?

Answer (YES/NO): NO